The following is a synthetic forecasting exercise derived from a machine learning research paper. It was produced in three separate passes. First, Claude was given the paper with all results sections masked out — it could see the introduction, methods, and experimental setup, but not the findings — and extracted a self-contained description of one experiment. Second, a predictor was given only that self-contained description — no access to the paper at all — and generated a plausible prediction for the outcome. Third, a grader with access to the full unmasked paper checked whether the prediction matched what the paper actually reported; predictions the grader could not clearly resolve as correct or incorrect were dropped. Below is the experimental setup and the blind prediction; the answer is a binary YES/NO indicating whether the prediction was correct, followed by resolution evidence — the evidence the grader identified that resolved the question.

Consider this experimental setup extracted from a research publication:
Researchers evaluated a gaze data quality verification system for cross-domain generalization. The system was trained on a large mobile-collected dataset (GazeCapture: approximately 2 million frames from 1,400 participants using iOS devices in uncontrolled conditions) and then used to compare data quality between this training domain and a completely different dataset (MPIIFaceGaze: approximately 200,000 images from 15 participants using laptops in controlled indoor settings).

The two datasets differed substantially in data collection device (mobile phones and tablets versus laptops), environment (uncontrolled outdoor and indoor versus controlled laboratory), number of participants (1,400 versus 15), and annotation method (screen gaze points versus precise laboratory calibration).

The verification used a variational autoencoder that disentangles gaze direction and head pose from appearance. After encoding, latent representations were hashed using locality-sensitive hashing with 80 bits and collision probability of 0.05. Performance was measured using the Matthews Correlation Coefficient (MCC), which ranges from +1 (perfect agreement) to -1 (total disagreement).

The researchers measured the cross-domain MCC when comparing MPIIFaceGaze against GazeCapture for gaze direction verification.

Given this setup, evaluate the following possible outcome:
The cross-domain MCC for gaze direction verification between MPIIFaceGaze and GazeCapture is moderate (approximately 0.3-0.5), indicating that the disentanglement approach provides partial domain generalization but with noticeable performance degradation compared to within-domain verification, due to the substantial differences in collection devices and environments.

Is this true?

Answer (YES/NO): NO